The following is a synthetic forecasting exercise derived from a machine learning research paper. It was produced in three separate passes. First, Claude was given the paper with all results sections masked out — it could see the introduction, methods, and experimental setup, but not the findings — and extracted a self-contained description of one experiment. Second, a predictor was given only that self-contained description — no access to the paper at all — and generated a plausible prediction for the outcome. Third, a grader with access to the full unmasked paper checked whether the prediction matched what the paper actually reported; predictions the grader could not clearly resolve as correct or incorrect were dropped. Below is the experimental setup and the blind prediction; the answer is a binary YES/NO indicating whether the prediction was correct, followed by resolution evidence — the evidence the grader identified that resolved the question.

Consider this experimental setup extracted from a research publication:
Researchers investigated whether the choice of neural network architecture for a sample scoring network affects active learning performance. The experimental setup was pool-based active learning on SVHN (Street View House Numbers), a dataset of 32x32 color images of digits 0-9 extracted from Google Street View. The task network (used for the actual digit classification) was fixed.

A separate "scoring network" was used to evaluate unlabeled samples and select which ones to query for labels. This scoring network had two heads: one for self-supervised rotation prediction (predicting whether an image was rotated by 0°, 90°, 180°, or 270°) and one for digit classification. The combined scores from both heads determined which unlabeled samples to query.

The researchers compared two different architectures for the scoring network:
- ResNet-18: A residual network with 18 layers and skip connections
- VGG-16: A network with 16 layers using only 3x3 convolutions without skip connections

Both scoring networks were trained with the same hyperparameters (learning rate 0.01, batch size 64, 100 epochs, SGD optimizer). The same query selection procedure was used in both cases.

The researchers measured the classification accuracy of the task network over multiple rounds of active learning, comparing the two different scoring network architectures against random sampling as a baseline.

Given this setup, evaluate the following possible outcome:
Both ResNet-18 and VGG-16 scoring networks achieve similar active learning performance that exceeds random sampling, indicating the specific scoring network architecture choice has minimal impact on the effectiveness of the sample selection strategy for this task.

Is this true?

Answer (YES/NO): YES